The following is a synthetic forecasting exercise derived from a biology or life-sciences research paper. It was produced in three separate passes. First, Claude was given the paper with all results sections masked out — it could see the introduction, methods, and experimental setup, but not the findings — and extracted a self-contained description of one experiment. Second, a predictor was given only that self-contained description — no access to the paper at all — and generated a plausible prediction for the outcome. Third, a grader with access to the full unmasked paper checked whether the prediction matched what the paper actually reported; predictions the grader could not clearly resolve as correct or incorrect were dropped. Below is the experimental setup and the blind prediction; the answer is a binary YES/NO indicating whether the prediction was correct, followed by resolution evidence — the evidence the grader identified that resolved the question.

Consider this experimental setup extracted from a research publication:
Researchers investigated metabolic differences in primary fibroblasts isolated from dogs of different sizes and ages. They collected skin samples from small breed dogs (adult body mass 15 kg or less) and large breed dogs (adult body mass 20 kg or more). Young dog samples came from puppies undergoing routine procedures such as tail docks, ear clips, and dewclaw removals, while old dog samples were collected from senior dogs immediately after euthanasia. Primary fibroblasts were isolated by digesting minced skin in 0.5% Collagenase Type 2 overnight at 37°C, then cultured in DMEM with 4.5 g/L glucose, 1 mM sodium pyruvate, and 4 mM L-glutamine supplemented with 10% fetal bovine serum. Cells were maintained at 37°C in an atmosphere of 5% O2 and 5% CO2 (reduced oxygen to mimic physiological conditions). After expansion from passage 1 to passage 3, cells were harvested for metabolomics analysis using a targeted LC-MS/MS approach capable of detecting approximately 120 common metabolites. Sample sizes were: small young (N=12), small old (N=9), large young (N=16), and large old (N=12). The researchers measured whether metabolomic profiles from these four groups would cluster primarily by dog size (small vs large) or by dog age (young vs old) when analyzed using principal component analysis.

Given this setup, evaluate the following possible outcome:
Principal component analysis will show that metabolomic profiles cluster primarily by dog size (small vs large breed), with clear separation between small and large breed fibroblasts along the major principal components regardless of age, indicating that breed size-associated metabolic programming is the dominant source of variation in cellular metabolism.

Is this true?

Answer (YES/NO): NO